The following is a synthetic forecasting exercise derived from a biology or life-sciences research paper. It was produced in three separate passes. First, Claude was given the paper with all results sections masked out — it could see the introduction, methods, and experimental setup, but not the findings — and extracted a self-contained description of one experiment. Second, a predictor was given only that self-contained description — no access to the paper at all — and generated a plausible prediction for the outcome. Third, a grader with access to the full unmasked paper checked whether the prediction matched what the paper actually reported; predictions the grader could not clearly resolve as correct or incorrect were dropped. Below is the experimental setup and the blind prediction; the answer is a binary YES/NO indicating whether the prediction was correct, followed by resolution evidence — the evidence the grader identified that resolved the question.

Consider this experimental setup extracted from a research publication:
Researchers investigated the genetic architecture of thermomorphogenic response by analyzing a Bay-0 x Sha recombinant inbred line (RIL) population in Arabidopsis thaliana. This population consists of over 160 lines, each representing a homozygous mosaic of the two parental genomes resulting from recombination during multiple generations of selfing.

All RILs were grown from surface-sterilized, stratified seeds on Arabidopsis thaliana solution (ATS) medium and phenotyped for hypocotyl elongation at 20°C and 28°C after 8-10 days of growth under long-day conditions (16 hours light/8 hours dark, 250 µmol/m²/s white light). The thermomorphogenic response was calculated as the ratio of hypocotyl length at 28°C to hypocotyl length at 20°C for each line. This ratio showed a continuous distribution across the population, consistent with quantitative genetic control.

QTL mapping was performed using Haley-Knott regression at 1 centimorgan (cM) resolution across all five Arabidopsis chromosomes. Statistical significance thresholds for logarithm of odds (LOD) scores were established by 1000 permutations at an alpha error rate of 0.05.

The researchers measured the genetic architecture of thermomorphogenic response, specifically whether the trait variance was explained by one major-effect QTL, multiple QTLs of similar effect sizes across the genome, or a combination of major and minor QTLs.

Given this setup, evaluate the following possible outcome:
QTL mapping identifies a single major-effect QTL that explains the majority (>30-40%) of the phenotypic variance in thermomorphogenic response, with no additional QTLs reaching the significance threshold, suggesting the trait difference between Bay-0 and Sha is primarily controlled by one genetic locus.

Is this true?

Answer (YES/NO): NO